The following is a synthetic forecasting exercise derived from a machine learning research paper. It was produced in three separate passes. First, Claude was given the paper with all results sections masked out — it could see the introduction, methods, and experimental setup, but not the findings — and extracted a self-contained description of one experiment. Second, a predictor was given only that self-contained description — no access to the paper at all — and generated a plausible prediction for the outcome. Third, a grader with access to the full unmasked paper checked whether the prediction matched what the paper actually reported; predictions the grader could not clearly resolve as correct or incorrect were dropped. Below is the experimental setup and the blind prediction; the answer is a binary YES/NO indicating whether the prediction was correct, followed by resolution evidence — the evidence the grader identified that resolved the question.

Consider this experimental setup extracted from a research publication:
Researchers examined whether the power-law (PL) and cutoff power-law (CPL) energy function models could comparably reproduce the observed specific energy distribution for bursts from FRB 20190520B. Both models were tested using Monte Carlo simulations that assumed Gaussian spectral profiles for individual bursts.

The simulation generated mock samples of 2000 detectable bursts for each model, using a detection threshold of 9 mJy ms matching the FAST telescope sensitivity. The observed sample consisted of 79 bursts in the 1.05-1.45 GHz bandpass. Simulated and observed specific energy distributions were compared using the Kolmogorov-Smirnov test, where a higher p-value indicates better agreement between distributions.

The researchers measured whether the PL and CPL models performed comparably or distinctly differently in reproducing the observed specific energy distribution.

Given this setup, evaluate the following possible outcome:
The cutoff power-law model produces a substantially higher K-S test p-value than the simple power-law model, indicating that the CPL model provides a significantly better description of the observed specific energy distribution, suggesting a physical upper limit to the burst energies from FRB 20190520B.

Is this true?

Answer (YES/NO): NO